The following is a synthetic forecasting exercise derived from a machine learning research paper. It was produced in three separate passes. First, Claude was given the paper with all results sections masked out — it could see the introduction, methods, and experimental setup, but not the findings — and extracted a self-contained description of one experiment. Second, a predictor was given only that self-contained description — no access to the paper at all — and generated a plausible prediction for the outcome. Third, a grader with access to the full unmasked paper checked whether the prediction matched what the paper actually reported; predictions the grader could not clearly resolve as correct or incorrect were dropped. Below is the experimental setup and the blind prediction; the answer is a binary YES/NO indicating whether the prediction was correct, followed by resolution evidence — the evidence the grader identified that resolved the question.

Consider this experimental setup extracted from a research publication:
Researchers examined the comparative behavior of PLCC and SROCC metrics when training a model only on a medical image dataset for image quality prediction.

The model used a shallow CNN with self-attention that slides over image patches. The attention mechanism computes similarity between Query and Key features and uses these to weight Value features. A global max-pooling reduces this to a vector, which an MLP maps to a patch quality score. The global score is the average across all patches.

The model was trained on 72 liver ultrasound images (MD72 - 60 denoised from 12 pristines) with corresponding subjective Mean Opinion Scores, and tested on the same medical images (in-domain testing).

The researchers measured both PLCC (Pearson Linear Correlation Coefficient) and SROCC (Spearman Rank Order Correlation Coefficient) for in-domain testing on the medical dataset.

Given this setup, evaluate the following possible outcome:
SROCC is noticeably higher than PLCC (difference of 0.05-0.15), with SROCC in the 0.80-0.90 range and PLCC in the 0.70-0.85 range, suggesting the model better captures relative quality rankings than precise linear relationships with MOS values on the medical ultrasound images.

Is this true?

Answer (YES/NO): NO